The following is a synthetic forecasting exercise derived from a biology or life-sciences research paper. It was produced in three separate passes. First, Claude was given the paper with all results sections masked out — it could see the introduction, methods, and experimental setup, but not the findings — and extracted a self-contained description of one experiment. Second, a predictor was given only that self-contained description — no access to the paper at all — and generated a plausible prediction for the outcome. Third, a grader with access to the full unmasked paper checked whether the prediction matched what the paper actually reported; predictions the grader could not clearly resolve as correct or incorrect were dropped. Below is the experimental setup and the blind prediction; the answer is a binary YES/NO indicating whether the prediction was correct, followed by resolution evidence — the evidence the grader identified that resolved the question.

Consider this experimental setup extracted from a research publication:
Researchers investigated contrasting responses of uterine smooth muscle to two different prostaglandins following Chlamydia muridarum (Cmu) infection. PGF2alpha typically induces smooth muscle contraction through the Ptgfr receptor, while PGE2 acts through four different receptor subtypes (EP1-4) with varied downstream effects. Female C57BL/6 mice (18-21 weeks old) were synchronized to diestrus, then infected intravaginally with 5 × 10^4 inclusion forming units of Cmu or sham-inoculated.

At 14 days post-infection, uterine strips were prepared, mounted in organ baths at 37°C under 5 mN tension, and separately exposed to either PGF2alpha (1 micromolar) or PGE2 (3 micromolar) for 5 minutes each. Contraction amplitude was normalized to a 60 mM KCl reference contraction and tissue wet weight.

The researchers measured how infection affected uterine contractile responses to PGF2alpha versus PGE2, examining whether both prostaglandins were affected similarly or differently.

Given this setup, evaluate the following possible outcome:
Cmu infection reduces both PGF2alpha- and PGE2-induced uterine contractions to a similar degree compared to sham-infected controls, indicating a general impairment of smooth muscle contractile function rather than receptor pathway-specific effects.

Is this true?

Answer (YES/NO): NO